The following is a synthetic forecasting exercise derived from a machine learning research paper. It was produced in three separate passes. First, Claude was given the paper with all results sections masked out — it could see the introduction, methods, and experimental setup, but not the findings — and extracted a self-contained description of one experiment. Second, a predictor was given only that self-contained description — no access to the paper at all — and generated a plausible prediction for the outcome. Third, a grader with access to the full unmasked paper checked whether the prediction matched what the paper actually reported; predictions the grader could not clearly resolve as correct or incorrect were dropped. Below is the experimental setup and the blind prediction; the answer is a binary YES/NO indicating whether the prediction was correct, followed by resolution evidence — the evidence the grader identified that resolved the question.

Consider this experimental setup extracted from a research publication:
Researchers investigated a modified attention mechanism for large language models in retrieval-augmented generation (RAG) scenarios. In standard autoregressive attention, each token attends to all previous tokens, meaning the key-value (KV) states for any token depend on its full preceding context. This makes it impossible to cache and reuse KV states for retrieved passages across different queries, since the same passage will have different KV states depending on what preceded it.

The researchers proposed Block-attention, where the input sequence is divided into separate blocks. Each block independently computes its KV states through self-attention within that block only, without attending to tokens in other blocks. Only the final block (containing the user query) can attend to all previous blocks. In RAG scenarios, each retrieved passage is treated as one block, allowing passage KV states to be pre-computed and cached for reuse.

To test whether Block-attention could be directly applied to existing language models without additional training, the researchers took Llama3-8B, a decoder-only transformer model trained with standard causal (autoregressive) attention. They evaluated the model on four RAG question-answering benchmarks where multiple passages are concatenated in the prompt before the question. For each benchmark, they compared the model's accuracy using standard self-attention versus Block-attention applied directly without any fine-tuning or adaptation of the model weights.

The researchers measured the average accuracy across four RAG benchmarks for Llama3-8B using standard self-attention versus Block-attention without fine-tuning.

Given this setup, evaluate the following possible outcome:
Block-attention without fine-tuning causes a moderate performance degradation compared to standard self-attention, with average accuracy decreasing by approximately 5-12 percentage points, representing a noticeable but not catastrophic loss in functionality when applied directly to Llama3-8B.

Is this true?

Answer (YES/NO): NO